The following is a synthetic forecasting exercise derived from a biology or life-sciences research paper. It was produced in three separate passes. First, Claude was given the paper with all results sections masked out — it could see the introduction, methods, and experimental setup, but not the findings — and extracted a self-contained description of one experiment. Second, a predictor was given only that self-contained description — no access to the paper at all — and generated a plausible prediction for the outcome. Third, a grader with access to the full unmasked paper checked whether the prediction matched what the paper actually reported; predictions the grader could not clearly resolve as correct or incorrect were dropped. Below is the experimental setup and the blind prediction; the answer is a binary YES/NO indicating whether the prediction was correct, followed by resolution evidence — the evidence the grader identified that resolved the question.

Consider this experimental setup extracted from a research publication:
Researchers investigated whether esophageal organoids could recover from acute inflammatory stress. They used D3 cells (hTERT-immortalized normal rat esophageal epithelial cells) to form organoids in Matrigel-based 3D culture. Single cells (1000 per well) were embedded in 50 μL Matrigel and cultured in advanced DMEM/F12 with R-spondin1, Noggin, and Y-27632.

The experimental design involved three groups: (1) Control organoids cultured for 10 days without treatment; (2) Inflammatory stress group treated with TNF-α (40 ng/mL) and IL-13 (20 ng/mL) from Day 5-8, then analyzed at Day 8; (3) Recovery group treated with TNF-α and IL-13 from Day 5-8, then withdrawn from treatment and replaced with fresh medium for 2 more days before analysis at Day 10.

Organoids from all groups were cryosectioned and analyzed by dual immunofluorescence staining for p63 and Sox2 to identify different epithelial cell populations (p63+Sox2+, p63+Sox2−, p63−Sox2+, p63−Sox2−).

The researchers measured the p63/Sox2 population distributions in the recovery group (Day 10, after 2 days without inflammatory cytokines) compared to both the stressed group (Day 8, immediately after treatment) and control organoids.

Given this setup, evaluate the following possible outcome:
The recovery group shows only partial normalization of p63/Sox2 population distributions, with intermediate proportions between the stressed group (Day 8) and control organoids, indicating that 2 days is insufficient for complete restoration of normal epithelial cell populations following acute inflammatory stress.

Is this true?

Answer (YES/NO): NO